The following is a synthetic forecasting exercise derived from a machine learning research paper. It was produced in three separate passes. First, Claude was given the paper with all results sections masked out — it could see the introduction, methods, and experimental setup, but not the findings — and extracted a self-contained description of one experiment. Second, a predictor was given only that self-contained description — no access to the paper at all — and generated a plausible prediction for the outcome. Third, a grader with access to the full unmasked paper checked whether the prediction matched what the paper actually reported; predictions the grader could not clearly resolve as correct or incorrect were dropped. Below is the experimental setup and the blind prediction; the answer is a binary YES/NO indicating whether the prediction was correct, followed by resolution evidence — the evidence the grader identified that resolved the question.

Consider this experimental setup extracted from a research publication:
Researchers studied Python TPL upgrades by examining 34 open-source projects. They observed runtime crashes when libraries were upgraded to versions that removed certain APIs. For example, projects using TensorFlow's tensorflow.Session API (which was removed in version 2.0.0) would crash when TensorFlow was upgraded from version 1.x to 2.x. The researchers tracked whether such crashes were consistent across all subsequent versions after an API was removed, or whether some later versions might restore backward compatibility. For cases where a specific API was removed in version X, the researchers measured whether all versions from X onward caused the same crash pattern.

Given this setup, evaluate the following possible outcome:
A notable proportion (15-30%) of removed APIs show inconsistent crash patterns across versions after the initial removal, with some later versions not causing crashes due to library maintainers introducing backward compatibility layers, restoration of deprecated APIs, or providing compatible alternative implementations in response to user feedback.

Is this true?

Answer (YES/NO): NO